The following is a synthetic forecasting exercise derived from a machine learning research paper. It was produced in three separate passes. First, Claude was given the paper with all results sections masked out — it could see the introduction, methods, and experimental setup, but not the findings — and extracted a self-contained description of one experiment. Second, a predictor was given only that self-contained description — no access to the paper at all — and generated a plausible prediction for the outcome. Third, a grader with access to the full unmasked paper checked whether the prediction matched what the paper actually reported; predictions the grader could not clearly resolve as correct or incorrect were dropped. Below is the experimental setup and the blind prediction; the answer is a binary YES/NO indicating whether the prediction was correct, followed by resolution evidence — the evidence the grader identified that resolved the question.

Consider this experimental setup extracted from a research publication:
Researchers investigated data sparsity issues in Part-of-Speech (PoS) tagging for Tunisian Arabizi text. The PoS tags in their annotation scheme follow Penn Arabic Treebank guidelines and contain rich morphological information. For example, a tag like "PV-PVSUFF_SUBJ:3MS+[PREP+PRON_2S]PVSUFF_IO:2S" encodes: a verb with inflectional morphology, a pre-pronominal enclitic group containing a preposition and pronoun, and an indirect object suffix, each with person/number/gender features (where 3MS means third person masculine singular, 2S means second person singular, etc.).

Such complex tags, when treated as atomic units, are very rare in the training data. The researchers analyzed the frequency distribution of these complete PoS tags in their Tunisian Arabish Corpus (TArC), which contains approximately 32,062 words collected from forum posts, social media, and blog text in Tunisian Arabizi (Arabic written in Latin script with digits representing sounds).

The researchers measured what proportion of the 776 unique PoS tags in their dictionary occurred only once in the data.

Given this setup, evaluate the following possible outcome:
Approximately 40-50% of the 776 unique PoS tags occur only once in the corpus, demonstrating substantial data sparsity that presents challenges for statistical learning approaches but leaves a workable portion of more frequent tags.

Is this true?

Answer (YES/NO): NO